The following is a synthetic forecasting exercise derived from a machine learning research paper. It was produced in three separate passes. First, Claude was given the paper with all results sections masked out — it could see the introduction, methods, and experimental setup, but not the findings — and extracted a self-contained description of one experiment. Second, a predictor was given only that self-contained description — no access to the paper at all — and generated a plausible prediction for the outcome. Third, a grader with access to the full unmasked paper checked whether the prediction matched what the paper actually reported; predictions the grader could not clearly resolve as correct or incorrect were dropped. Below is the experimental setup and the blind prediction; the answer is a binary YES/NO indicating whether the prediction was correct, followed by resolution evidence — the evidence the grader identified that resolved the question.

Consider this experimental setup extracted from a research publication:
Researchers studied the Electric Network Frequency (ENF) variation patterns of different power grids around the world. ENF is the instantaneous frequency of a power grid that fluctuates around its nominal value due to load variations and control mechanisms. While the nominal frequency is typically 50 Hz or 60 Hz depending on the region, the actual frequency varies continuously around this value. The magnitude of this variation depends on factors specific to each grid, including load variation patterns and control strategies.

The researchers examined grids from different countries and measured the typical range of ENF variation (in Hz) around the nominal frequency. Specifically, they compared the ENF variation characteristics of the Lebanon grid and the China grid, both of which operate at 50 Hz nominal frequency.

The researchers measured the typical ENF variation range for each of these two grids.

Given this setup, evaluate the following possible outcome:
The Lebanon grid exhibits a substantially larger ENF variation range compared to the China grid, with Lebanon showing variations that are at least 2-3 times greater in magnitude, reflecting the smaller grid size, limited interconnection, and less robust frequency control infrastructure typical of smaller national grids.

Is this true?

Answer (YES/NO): YES